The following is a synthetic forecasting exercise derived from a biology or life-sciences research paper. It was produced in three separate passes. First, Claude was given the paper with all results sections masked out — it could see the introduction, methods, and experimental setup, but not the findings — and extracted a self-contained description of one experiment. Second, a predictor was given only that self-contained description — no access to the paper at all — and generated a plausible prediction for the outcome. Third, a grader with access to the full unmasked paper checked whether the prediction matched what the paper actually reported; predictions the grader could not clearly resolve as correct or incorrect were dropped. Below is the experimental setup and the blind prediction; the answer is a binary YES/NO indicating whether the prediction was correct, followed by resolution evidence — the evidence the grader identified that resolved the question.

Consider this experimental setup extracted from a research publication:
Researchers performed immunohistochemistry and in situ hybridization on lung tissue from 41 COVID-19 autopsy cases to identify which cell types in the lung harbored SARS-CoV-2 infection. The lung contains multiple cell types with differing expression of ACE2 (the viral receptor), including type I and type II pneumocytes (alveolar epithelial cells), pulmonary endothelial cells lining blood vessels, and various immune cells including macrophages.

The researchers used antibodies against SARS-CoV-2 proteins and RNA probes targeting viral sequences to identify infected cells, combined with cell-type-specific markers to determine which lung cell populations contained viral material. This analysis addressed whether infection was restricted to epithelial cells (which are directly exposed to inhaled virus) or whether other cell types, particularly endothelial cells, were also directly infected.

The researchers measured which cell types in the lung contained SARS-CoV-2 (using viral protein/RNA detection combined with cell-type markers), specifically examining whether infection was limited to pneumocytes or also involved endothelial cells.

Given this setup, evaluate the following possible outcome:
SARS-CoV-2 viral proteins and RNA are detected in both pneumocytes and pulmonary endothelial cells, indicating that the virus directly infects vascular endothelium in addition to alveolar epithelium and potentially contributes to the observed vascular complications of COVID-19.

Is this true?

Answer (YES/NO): YES